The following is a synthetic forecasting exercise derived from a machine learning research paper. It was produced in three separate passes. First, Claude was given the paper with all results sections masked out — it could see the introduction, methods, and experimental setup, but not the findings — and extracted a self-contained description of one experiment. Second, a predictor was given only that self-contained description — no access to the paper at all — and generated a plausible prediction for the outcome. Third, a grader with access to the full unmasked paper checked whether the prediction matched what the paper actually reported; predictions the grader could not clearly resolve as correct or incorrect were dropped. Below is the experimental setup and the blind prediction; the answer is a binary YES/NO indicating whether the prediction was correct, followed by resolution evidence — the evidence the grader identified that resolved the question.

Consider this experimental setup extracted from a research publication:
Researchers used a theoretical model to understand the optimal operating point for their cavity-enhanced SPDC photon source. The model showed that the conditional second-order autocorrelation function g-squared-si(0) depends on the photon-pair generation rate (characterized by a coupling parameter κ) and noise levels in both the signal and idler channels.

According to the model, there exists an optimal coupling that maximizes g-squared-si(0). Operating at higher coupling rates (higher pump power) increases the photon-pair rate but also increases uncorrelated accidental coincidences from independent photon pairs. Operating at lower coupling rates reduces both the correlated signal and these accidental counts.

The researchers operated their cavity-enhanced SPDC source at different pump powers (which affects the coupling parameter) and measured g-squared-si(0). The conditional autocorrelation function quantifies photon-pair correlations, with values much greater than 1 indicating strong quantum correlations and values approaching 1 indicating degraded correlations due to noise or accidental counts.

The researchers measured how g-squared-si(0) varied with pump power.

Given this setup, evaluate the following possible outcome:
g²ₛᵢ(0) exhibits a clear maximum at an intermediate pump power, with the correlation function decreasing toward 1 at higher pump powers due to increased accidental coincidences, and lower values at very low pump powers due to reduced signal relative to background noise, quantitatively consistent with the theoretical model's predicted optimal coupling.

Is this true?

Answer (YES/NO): YES